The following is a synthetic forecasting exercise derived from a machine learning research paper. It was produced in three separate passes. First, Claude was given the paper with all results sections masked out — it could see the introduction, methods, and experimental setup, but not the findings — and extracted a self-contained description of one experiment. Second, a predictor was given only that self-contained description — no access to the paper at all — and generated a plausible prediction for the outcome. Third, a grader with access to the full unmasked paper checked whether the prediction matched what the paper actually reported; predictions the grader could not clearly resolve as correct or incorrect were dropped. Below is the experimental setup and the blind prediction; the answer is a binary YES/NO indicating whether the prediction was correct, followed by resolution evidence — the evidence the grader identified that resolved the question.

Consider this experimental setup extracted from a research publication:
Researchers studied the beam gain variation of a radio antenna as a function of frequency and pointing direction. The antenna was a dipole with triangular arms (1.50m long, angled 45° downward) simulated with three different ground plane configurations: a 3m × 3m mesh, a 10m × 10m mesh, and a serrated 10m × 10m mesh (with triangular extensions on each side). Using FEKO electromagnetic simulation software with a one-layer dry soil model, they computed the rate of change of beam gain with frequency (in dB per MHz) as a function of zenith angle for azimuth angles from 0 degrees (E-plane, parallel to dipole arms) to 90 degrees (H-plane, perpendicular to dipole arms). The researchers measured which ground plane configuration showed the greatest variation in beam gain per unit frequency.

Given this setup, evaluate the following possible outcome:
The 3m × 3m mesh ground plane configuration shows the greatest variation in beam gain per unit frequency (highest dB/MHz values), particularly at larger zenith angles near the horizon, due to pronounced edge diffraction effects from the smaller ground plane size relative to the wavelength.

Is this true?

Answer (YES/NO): NO